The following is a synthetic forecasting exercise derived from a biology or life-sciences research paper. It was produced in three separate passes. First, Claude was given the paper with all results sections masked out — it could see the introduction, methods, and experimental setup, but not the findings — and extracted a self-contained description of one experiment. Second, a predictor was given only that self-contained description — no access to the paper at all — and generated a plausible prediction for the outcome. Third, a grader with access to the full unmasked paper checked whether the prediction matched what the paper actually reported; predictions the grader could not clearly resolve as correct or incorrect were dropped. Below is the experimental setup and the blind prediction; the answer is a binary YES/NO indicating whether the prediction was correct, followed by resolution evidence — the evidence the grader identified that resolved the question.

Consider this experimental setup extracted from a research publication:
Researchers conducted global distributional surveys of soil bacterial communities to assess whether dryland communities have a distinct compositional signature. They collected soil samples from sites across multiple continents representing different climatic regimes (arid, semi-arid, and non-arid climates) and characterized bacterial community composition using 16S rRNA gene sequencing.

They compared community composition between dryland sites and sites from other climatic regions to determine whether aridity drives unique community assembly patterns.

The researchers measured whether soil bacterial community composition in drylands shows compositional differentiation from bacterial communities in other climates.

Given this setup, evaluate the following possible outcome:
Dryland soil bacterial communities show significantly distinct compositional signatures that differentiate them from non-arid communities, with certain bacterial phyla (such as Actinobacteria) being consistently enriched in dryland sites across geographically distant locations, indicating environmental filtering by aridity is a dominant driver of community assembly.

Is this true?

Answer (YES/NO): NO